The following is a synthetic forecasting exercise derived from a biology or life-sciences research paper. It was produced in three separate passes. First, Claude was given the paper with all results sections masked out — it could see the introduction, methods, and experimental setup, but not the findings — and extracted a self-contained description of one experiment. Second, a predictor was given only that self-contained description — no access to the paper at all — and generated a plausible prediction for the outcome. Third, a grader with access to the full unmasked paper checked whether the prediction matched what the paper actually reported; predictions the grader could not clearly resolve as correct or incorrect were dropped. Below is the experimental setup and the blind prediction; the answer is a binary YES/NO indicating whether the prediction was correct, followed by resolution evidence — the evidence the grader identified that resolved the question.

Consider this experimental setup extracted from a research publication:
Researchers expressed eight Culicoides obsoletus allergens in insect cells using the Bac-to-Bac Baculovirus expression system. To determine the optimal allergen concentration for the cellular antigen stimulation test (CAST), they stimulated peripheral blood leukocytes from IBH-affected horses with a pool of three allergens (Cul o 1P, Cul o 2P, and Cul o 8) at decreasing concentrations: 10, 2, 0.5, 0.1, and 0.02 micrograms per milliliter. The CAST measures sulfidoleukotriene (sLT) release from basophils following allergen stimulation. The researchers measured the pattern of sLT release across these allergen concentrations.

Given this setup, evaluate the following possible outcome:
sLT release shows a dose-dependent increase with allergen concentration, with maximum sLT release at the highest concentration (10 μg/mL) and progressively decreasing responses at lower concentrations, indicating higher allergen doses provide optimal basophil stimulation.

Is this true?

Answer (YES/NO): NO